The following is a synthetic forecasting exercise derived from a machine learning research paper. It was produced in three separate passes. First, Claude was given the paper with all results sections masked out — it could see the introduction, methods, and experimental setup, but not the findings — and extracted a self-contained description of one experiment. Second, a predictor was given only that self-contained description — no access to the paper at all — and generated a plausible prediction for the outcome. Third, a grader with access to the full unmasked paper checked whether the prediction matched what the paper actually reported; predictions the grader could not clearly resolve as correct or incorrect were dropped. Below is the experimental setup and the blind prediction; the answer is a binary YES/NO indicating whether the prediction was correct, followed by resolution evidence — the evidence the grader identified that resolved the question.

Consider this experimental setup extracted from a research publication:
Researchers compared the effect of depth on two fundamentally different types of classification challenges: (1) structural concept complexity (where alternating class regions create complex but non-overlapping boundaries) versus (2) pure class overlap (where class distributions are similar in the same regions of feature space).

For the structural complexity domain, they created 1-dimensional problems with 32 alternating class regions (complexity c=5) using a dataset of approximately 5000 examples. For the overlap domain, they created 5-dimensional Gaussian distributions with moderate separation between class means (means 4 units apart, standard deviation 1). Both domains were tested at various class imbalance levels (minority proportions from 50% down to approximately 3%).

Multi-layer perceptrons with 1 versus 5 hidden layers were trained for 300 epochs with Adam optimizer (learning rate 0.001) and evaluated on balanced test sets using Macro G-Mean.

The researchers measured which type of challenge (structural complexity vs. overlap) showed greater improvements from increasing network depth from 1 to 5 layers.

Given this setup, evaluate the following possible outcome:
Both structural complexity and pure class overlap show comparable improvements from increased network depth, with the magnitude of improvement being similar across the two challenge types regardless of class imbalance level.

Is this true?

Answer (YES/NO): NO